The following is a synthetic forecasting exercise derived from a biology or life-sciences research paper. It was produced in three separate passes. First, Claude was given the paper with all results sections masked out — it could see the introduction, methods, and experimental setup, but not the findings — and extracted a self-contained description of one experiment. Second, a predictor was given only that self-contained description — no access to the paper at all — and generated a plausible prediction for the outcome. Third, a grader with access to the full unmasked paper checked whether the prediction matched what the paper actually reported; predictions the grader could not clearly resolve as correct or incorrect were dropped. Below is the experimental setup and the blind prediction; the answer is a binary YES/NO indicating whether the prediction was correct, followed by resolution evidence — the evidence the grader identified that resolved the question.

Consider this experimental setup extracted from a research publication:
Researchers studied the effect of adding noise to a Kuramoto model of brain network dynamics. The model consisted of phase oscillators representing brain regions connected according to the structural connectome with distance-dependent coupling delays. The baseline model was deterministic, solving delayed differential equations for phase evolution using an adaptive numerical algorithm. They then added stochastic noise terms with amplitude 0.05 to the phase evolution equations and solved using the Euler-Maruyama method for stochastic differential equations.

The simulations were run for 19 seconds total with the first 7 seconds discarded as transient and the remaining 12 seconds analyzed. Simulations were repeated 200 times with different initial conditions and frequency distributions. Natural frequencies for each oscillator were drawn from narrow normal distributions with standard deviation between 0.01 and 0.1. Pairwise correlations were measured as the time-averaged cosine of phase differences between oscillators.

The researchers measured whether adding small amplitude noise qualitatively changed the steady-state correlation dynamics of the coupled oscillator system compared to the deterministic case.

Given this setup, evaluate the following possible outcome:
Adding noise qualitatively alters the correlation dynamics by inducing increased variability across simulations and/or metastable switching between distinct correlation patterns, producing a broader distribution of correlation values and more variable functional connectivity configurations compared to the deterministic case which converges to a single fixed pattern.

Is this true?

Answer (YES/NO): NO